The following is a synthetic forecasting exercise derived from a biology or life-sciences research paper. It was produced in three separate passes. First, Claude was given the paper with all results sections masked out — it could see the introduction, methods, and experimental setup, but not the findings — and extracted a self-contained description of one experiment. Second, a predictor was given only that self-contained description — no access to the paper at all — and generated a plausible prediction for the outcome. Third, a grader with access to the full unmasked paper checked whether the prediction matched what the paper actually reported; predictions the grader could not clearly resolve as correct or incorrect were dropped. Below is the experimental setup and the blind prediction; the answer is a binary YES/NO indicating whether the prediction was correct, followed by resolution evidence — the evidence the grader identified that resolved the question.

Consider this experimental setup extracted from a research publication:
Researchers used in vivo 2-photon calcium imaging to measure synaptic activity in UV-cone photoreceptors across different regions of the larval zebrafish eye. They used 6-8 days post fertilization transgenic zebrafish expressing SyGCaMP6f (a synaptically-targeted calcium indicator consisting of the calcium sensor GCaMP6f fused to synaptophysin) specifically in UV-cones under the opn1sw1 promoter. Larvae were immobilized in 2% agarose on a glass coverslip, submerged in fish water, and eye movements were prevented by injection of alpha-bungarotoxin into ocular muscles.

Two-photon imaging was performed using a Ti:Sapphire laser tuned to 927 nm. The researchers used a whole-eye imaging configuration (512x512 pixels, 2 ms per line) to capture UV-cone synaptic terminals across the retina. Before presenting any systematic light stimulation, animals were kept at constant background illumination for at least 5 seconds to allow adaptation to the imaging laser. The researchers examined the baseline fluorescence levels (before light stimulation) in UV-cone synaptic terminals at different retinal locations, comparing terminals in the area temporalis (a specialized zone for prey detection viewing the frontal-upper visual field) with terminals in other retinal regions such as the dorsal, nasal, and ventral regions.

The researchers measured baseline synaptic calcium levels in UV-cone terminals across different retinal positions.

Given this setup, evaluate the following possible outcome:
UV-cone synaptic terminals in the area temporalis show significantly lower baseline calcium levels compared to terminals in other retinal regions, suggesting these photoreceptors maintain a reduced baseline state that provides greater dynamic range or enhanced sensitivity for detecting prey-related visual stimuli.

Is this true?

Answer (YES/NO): NO